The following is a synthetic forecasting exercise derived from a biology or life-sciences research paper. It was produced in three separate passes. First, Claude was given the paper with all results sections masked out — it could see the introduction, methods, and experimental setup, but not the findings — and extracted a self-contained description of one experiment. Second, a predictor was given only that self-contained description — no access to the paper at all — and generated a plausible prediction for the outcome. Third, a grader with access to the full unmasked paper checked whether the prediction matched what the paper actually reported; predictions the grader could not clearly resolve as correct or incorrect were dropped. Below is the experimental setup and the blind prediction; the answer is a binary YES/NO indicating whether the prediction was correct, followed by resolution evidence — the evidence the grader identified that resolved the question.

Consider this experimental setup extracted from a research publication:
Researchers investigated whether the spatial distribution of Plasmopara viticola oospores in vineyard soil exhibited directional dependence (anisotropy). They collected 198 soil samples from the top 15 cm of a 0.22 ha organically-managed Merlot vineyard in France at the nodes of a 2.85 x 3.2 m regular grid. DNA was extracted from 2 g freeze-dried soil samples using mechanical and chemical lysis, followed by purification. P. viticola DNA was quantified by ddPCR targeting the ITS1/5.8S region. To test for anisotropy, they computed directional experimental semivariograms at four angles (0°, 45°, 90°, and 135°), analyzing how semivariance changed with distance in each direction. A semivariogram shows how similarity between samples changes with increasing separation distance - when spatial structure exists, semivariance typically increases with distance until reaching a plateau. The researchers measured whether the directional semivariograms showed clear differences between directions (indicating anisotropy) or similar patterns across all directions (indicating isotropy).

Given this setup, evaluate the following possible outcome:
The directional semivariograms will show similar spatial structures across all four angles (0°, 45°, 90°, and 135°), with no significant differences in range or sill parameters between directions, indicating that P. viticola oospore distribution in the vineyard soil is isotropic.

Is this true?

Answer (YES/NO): YES